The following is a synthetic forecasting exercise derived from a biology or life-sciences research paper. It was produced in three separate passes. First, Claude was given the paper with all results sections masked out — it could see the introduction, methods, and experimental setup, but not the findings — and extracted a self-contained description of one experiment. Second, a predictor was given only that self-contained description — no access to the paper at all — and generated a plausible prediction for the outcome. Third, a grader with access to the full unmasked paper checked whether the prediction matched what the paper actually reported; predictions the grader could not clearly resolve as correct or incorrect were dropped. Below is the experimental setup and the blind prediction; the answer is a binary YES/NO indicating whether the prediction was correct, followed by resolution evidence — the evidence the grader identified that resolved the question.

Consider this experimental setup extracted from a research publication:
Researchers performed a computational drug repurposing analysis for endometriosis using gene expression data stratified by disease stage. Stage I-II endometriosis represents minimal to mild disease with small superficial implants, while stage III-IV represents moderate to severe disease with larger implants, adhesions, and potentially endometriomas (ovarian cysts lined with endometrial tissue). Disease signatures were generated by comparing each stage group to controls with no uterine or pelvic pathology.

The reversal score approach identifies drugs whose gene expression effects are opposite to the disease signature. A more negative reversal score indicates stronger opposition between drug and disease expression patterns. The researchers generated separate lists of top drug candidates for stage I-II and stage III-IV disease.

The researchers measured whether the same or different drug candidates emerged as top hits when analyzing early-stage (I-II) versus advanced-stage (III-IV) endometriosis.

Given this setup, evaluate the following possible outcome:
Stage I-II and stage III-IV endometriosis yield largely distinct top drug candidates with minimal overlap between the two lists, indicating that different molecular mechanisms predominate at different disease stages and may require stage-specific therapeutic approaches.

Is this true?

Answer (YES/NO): NO